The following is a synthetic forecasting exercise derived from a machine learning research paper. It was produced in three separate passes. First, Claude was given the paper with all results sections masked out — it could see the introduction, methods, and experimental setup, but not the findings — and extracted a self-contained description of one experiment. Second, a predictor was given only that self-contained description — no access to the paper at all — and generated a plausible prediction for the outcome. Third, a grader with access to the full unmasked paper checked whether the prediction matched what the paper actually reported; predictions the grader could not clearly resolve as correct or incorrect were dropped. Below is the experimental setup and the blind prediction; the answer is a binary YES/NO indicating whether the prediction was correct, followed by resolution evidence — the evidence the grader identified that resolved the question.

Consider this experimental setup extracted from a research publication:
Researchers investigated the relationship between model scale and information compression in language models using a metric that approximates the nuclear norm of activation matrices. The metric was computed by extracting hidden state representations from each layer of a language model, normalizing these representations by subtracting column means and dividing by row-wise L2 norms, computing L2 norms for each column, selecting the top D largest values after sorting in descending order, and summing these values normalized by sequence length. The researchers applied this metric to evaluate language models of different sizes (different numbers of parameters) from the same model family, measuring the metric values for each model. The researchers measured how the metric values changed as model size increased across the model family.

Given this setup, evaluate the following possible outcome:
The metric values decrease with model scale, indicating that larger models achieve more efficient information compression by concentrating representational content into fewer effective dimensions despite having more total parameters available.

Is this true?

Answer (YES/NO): YES